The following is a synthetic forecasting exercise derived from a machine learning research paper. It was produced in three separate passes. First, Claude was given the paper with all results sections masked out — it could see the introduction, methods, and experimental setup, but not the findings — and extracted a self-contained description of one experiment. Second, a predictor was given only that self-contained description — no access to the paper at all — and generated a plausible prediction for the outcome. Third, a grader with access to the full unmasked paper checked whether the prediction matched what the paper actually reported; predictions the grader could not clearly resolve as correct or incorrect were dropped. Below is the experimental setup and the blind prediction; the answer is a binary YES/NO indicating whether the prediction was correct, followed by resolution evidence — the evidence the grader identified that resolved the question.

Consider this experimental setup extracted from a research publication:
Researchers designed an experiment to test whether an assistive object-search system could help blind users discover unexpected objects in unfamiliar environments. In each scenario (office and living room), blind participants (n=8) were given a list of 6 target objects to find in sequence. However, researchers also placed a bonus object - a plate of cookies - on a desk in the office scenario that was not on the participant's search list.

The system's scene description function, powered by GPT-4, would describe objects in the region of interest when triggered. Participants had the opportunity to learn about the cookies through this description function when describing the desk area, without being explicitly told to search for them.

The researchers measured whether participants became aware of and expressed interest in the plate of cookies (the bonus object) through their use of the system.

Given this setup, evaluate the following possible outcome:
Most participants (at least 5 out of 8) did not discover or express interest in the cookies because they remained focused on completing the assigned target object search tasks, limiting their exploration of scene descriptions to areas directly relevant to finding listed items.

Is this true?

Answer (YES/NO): NO